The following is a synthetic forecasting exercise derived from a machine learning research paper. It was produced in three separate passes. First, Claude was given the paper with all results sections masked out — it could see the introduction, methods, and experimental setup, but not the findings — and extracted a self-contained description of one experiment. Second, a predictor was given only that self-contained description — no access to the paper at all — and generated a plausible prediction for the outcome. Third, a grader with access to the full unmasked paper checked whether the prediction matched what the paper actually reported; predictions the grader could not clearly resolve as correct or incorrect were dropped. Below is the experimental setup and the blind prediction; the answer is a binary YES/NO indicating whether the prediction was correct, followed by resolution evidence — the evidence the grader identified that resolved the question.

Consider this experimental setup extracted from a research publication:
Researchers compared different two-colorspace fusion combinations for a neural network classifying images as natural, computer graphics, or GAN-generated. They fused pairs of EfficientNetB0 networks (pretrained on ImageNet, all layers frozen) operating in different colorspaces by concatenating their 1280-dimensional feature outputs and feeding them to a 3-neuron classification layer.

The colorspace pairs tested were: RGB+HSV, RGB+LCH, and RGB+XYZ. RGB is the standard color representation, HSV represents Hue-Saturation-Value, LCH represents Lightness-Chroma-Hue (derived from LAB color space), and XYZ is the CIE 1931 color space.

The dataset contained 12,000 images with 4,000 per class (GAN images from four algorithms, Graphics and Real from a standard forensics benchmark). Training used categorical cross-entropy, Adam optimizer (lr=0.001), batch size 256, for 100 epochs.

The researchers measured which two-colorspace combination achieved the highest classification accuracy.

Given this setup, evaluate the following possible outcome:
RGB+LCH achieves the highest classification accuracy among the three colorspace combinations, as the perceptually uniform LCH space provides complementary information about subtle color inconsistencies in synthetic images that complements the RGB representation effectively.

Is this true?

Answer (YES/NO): YES